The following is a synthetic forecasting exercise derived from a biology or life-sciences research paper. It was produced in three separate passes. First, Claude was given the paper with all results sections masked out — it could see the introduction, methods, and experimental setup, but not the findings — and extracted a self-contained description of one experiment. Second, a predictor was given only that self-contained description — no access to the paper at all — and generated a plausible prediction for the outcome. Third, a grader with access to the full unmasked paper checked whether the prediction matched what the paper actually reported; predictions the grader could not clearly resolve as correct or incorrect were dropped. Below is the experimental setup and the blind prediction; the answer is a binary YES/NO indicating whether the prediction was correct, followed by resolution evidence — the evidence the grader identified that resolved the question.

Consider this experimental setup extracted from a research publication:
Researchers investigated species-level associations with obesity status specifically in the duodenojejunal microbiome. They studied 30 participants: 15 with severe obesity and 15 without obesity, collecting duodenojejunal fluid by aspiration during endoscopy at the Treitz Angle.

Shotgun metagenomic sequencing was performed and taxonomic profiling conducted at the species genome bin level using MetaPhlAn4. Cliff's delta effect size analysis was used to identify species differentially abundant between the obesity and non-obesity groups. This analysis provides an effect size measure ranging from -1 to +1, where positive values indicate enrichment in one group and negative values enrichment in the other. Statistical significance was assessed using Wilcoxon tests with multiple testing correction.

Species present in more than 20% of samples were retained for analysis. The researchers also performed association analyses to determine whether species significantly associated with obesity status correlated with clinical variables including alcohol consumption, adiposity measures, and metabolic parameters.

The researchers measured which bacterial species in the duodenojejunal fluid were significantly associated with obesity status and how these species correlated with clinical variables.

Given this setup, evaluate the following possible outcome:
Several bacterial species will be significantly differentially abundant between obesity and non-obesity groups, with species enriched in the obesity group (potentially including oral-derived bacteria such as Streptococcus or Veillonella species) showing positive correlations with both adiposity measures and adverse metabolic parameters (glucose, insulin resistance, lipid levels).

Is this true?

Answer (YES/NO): NO